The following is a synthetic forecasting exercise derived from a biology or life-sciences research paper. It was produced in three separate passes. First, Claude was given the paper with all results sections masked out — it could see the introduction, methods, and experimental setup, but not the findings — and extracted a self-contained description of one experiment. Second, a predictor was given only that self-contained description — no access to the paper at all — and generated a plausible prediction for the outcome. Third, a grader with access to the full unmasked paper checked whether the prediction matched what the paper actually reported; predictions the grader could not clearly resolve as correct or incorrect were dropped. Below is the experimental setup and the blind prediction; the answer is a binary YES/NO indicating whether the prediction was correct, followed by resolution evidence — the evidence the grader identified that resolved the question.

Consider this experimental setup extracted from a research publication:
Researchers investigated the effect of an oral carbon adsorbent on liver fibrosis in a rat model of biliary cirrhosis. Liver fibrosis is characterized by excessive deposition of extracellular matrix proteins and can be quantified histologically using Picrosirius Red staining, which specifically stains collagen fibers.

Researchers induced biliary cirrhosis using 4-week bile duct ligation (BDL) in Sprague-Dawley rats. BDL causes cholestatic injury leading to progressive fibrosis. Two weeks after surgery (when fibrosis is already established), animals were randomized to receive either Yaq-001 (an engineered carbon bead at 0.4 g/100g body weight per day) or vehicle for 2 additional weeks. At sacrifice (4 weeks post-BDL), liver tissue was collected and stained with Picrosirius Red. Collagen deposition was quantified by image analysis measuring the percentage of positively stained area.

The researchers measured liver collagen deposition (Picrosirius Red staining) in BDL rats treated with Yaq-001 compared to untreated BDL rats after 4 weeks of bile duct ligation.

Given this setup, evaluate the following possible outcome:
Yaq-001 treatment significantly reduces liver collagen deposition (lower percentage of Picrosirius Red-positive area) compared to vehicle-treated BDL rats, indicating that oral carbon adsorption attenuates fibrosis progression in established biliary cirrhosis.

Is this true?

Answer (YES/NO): NO